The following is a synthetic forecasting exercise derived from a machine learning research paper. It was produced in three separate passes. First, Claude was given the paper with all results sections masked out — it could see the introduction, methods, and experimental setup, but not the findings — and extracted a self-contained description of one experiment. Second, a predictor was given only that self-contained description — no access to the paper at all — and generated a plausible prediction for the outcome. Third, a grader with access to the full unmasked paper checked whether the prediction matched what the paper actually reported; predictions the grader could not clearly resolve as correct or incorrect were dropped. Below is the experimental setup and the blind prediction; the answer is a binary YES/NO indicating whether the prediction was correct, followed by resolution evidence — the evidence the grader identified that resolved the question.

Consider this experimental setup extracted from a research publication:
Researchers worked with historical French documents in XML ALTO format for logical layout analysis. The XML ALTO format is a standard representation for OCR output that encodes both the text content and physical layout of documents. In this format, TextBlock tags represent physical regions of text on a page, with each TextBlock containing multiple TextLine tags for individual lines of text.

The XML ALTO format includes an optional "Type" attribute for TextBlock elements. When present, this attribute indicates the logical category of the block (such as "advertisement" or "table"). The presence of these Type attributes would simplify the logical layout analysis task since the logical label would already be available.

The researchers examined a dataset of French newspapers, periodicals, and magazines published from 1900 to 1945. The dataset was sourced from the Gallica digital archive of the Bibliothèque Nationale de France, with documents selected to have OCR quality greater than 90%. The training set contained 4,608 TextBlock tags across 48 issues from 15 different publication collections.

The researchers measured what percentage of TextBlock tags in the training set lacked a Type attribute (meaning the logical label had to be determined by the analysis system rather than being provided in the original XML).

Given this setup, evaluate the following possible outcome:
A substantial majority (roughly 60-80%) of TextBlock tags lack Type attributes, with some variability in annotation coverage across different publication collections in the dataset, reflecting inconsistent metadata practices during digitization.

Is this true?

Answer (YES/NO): NO